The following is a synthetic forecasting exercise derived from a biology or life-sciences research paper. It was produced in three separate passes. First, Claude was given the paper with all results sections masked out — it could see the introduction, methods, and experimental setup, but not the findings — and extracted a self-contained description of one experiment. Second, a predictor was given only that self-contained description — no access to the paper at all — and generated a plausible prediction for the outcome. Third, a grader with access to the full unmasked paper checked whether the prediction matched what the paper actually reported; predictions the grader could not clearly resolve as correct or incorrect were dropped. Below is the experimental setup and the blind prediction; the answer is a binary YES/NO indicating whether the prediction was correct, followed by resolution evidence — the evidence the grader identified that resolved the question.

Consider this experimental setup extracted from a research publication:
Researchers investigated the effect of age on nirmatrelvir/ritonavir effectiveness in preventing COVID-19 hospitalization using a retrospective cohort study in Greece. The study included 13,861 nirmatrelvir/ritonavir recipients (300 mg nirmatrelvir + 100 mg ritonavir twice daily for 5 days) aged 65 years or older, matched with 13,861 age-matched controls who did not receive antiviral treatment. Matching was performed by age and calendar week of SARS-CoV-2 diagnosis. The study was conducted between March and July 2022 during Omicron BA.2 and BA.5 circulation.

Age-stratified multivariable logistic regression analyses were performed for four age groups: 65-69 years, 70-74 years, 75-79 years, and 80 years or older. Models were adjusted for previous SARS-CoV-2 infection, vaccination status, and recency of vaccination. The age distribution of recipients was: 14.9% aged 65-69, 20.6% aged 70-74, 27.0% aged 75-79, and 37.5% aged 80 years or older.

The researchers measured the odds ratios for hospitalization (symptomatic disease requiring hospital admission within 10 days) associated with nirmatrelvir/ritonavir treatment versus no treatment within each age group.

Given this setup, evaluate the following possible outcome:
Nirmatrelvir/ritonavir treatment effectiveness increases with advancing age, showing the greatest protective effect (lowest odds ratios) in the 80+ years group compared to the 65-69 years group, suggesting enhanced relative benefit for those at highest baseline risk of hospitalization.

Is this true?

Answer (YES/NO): YES